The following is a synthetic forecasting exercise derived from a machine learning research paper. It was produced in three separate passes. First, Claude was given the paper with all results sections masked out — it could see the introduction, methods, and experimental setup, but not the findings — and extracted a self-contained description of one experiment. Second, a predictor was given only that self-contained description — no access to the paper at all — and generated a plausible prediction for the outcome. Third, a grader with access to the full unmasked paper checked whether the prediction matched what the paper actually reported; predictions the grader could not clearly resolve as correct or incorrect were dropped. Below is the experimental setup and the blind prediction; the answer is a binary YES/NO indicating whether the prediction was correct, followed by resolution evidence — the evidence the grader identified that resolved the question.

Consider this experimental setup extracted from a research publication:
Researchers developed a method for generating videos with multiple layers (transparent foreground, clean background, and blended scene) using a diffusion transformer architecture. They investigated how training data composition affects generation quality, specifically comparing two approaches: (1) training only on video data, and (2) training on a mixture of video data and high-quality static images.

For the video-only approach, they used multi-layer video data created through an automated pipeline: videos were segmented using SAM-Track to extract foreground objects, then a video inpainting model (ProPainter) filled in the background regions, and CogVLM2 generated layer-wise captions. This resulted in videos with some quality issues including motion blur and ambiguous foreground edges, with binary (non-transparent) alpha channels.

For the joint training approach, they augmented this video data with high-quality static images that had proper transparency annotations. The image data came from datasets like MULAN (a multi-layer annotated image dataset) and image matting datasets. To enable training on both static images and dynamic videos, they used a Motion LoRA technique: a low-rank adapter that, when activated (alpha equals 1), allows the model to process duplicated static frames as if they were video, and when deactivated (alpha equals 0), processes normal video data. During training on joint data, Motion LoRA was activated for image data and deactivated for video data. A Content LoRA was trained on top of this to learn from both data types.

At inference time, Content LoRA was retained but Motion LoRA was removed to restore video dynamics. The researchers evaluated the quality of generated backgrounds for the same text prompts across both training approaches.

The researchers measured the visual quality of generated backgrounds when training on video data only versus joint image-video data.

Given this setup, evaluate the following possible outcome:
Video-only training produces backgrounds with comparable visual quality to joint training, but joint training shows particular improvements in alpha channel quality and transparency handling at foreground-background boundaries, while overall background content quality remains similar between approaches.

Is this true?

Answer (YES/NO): NO